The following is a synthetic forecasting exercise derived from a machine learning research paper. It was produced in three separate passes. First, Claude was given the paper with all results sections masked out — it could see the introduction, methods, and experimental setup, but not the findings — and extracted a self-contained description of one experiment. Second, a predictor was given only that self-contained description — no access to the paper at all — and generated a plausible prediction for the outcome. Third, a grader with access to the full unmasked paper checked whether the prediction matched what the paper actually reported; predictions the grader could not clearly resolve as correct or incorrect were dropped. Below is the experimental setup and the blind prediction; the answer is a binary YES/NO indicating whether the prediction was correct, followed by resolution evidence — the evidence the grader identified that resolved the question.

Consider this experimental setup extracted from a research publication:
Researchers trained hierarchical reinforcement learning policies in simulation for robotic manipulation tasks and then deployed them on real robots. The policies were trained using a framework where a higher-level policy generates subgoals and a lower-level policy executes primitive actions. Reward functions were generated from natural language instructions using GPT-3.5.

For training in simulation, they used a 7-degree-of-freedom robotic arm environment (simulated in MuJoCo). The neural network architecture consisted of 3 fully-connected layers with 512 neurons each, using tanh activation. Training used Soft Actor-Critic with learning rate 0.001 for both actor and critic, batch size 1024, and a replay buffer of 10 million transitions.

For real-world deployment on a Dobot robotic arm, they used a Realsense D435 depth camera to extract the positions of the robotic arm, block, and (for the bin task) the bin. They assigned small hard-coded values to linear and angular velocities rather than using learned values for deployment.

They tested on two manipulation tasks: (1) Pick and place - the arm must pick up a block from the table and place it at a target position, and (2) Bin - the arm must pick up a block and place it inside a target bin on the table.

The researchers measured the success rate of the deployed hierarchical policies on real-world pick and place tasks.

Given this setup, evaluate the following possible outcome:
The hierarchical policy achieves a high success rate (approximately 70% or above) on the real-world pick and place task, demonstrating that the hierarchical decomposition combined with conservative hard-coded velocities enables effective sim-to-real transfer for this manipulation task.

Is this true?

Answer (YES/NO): NO